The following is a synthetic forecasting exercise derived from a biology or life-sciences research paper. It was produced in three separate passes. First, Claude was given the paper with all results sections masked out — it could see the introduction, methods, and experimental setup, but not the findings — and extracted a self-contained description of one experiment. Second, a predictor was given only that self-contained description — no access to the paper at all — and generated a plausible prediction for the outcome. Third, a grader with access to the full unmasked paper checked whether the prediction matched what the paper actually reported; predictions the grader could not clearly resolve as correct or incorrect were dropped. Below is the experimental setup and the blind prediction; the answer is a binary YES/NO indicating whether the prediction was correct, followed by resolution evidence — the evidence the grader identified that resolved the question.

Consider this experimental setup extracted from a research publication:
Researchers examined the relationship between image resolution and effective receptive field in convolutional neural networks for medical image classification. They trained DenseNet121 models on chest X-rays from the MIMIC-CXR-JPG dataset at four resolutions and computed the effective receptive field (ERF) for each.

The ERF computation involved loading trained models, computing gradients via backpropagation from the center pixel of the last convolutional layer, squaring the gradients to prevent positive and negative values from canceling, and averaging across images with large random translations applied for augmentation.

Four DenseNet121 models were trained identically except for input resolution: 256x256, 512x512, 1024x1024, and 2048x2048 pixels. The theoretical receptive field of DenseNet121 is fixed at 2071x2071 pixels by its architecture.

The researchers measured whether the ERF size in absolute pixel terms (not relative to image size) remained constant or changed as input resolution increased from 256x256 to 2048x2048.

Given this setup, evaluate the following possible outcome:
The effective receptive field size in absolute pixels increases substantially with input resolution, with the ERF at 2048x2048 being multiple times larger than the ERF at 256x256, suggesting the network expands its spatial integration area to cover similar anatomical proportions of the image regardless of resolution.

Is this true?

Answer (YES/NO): NO